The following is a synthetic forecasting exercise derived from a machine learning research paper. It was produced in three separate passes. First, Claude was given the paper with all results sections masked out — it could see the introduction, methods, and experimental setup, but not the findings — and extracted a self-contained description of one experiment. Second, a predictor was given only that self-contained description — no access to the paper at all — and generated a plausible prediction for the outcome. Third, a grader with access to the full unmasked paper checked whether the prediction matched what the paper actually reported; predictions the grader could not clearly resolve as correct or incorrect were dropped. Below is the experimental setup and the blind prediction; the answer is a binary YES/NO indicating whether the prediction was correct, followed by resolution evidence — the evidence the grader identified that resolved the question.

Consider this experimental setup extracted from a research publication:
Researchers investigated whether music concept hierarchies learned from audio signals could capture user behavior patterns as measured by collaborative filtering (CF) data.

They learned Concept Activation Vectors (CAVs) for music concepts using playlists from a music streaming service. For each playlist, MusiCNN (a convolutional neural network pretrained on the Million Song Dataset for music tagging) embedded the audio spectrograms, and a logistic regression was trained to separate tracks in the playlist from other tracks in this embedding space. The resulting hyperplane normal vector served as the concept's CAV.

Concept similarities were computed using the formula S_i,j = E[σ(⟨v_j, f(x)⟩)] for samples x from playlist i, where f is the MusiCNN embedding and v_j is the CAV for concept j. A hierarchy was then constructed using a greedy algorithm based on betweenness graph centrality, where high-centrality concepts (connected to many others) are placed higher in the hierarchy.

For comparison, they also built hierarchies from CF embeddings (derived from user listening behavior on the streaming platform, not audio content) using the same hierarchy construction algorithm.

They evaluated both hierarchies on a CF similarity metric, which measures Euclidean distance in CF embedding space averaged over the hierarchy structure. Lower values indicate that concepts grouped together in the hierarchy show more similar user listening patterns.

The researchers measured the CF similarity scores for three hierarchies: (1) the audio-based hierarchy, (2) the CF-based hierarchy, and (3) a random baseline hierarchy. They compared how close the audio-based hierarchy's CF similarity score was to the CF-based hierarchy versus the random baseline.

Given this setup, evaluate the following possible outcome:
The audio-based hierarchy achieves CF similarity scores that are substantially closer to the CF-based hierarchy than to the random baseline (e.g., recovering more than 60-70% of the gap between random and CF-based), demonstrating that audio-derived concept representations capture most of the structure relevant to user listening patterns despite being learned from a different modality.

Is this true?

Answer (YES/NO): NO